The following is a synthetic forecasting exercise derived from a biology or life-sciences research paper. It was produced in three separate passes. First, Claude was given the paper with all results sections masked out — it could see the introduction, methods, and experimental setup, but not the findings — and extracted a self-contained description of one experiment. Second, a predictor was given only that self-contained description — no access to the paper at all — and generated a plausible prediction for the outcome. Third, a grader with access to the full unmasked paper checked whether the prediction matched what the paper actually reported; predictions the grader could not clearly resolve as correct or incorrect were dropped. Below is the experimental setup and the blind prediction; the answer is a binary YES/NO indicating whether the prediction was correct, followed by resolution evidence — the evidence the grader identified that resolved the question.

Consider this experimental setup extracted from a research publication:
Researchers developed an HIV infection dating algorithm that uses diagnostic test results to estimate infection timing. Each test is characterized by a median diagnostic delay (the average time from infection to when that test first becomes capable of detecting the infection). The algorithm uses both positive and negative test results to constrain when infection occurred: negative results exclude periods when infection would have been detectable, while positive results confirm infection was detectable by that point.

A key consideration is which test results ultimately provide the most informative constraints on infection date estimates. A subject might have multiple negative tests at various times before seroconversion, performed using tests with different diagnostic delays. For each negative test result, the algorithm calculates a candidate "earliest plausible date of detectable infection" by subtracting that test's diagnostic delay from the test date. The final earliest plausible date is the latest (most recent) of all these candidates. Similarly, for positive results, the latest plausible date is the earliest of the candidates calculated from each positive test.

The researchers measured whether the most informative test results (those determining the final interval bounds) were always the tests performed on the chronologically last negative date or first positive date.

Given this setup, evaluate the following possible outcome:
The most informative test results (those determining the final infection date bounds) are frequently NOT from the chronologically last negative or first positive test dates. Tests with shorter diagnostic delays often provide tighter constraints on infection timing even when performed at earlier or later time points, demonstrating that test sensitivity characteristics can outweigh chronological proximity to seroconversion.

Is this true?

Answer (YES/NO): YES